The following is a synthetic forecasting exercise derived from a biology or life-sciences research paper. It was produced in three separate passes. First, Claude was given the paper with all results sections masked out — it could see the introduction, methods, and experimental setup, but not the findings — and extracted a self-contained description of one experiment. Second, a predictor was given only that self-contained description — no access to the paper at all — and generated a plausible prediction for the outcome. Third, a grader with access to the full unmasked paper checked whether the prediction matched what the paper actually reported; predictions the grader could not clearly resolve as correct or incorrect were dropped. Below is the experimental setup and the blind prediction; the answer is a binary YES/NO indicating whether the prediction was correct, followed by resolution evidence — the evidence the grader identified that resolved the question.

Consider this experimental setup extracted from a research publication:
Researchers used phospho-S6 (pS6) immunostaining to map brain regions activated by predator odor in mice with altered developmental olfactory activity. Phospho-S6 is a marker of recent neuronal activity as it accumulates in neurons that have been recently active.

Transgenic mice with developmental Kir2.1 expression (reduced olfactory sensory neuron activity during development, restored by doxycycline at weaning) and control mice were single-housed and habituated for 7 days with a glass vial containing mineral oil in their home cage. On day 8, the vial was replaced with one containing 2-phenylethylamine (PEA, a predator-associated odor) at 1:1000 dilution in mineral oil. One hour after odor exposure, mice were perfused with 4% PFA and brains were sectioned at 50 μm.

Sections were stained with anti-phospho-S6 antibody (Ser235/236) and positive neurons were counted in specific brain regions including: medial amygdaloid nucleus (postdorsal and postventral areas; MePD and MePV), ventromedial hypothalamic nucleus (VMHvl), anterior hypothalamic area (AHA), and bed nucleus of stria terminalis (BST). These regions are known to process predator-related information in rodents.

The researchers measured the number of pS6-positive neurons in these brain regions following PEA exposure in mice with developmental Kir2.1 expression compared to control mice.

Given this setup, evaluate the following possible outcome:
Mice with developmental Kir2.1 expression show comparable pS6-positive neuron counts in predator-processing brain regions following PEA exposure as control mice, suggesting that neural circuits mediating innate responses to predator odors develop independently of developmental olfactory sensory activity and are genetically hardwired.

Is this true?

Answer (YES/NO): NO